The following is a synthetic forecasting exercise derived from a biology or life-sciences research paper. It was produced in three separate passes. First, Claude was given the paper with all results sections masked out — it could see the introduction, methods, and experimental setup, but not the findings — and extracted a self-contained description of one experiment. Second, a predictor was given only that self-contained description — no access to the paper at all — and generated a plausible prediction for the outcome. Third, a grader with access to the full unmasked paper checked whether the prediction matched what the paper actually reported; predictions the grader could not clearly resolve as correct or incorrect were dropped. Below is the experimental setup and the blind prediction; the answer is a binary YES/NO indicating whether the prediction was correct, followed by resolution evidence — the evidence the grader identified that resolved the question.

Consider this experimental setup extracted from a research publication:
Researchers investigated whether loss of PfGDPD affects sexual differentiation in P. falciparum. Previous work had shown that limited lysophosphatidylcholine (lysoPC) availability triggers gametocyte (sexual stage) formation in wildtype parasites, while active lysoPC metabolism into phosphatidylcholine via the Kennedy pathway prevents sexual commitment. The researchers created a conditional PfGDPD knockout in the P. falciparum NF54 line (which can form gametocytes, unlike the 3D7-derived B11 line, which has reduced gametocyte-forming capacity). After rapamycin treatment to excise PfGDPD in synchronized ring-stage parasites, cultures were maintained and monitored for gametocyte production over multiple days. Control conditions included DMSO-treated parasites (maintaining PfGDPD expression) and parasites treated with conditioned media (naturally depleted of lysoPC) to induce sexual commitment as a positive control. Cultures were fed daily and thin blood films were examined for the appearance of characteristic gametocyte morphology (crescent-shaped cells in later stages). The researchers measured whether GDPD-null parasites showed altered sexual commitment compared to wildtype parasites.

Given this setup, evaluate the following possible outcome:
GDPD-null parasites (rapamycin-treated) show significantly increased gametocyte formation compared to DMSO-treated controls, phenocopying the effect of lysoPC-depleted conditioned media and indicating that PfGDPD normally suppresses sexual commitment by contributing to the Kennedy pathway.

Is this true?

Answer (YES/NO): NO